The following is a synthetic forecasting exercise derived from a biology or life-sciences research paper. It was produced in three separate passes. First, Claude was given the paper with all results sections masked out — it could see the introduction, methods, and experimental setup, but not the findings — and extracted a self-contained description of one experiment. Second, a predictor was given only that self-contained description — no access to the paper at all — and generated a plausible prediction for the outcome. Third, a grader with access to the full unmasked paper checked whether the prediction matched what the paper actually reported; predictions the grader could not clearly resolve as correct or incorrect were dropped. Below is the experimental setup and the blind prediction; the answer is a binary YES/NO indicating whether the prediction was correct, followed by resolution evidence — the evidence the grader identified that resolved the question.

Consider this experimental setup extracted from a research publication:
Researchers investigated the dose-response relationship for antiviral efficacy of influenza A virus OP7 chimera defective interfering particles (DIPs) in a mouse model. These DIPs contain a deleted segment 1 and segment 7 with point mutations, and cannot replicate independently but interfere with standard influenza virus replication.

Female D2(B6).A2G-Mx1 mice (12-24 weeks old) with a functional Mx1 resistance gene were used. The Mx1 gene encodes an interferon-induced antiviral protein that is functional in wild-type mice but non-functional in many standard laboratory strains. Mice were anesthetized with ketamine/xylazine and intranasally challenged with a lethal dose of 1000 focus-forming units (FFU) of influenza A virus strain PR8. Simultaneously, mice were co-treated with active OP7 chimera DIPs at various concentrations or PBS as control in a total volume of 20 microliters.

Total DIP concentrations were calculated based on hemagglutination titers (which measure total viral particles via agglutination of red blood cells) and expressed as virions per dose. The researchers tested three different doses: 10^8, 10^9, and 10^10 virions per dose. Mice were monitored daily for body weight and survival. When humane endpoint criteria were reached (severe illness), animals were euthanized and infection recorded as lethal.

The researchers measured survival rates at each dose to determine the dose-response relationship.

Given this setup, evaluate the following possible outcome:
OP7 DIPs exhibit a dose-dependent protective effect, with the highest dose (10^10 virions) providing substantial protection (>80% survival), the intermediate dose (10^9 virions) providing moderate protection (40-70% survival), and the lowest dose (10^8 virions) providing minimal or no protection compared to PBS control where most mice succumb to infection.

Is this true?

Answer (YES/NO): NO